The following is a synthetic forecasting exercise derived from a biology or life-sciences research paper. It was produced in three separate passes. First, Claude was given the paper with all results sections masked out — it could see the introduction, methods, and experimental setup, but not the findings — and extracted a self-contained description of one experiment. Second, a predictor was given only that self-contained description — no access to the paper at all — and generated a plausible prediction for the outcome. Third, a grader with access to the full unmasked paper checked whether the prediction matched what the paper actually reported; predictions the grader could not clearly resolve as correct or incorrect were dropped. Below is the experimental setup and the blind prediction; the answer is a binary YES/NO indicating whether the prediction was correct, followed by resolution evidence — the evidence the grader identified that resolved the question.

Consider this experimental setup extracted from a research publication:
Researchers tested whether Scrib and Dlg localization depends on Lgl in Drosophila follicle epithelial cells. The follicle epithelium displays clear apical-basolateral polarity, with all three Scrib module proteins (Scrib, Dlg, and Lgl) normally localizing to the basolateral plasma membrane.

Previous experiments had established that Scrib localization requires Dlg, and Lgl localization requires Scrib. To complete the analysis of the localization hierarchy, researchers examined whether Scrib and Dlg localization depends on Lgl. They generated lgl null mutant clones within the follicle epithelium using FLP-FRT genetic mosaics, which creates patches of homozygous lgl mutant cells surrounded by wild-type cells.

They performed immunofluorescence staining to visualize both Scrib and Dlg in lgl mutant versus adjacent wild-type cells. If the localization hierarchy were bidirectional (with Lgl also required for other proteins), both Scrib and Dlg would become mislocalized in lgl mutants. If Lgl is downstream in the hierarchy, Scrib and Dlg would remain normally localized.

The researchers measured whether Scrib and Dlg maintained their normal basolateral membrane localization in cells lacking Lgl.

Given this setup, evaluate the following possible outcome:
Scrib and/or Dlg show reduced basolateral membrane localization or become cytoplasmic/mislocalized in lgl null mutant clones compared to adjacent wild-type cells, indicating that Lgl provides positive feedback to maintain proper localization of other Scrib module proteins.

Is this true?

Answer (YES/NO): NO